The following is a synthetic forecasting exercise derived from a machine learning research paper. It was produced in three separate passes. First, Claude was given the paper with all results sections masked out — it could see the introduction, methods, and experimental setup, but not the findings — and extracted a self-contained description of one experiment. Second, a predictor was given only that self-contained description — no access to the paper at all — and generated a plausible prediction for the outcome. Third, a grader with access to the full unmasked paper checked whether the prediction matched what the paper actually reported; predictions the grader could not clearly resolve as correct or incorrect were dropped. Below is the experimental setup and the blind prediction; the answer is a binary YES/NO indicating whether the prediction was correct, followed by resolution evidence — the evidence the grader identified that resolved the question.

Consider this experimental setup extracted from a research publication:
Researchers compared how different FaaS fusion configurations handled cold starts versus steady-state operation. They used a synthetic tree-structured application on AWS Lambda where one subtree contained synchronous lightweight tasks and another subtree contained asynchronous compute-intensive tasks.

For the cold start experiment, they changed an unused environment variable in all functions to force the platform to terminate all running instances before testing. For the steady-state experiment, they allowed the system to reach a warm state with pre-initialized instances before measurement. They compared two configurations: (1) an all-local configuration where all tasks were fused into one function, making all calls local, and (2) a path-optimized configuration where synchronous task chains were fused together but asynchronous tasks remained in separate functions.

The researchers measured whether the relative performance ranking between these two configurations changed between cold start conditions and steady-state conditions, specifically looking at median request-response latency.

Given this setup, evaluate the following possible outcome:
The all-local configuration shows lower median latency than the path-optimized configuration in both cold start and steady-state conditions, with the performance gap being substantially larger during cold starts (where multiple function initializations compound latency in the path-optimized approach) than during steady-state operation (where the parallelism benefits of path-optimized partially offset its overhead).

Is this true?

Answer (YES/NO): NO